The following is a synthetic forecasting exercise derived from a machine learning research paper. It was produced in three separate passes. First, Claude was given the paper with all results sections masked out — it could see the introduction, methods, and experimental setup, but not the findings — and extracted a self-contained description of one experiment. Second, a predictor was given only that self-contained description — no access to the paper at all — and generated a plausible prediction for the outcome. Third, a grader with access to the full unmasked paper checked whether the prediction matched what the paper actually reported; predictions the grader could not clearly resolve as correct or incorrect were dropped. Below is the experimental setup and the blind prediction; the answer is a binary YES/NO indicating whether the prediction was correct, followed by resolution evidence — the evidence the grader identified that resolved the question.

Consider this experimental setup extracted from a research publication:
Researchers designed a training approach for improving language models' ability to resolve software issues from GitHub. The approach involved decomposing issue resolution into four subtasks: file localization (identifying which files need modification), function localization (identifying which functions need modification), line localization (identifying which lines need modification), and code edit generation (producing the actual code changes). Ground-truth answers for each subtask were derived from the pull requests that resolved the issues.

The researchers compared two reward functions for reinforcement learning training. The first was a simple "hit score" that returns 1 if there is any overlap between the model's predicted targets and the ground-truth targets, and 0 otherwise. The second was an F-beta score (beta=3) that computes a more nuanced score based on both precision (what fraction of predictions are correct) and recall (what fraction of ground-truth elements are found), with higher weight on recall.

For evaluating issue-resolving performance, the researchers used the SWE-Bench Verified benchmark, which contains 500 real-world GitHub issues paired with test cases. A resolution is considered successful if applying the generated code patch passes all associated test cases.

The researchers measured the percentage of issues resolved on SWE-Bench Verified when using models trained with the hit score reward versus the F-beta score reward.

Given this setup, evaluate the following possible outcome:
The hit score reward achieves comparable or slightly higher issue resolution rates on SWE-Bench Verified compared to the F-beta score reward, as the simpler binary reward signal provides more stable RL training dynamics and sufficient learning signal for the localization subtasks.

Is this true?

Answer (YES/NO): NO